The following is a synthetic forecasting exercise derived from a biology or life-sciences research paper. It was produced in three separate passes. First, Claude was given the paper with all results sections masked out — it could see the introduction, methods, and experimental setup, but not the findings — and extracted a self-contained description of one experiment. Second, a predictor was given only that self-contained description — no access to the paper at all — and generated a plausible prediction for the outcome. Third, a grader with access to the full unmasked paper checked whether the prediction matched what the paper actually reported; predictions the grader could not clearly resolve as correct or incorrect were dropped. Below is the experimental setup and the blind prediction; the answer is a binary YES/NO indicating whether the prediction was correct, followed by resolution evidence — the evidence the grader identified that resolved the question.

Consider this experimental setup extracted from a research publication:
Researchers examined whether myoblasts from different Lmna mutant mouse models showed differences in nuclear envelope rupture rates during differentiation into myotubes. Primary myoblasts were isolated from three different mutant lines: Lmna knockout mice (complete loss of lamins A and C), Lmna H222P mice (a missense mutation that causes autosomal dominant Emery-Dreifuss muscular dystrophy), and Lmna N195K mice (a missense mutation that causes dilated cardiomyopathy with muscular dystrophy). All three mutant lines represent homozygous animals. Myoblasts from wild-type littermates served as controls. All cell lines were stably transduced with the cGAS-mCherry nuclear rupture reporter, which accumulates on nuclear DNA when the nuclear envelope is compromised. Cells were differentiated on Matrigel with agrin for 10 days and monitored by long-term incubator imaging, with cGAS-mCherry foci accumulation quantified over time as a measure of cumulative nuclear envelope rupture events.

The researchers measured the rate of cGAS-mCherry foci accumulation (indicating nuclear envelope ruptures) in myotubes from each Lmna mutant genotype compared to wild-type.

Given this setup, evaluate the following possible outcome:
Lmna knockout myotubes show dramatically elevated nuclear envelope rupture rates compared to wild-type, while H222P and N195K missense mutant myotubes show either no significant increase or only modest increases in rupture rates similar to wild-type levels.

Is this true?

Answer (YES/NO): NO